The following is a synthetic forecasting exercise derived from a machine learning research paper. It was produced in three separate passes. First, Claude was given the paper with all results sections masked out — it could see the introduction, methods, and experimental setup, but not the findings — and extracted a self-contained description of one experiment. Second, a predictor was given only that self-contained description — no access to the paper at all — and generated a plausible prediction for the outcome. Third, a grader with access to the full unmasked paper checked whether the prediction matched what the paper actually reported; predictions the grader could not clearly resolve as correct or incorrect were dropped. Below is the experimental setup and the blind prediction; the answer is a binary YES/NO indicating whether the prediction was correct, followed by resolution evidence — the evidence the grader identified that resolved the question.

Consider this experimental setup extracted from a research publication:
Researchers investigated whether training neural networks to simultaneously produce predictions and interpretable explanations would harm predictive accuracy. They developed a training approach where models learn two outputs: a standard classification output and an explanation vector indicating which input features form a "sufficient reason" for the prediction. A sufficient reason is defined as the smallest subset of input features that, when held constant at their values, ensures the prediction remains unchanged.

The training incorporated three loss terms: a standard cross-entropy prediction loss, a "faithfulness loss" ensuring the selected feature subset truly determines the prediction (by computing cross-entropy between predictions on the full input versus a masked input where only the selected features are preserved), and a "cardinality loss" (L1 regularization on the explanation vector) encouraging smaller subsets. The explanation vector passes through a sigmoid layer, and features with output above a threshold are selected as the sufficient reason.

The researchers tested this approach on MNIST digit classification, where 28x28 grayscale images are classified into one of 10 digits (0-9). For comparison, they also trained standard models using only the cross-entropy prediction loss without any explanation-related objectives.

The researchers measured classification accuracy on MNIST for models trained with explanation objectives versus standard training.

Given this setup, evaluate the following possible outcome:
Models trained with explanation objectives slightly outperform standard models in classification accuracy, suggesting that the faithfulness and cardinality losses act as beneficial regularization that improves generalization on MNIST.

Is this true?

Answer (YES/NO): NO